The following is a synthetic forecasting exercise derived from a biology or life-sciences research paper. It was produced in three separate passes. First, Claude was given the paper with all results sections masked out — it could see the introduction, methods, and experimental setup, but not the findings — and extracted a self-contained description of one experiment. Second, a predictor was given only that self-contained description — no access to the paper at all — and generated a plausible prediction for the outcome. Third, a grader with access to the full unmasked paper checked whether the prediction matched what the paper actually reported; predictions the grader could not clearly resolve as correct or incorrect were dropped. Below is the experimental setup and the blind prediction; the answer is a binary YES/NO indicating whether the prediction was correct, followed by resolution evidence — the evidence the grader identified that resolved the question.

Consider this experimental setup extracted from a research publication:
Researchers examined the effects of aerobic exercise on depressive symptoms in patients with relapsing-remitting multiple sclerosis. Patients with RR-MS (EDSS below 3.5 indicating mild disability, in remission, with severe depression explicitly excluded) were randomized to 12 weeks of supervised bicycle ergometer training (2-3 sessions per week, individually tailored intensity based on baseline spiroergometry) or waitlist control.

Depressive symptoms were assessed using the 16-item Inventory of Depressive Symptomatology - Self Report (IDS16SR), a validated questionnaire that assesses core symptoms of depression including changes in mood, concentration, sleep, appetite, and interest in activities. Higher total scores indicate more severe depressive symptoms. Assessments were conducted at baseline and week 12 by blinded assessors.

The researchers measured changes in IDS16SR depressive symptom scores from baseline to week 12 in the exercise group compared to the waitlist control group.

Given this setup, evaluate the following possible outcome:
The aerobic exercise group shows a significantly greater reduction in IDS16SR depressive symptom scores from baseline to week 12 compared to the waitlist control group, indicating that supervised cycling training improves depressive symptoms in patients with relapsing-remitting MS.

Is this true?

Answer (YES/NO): NO